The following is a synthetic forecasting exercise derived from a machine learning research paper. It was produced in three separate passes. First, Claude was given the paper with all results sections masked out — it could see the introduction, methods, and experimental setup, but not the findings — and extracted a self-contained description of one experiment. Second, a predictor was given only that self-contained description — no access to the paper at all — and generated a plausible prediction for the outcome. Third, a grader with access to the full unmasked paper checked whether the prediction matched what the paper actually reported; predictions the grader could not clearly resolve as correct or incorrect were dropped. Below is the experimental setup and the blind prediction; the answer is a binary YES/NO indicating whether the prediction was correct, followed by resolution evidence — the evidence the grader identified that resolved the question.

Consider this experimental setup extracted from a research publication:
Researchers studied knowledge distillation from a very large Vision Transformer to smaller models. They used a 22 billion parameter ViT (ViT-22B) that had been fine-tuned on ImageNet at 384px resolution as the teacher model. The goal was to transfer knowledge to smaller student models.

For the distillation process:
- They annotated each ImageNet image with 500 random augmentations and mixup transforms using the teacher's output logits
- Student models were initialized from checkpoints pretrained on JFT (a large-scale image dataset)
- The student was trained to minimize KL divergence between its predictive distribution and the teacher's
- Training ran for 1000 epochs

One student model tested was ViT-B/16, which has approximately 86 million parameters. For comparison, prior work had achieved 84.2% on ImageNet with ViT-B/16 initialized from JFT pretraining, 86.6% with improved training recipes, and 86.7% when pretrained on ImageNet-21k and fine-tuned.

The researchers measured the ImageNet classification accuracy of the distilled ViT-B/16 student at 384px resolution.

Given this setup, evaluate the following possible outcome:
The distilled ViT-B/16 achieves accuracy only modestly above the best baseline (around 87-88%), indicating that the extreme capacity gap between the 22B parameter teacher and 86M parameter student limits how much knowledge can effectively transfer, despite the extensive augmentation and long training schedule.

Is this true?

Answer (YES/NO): NO